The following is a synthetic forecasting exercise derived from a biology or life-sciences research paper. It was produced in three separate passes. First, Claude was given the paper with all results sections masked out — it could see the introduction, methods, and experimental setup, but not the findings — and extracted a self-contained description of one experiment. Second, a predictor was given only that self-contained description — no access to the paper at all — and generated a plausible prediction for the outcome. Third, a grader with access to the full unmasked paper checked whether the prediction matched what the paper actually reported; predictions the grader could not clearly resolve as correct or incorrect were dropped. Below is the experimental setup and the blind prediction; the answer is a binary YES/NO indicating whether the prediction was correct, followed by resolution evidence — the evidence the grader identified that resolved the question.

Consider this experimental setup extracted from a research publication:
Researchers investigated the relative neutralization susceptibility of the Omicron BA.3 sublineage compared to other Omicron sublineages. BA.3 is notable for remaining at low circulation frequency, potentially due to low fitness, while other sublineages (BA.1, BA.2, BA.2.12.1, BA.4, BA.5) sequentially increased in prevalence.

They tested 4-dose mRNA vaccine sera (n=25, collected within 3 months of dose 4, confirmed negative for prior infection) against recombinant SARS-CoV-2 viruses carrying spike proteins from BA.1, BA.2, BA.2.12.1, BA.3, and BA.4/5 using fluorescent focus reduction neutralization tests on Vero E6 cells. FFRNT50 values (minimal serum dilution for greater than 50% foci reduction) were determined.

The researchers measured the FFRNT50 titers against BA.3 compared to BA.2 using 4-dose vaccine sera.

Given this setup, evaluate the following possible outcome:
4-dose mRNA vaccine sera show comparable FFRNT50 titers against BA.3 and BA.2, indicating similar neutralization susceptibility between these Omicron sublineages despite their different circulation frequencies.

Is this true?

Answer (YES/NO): NO